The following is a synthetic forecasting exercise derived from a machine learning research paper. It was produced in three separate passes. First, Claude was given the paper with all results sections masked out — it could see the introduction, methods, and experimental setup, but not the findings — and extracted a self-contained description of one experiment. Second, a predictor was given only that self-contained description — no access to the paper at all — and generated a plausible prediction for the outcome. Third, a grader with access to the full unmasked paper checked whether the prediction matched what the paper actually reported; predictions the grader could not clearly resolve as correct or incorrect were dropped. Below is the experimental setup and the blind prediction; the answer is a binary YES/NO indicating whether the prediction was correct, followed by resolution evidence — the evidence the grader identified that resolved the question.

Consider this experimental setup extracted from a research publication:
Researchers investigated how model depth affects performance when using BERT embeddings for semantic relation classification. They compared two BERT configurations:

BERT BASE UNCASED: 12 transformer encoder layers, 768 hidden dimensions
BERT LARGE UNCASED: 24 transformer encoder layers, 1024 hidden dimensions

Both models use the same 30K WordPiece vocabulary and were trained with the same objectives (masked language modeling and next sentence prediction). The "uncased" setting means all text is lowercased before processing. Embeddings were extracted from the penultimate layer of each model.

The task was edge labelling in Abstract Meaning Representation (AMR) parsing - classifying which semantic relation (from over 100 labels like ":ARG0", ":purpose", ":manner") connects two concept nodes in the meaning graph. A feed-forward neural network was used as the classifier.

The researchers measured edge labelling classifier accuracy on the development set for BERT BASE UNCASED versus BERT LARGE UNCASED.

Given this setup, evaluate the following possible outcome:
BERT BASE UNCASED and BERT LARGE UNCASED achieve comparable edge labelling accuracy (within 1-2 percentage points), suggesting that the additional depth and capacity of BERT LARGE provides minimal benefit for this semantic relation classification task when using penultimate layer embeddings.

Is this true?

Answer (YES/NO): NO